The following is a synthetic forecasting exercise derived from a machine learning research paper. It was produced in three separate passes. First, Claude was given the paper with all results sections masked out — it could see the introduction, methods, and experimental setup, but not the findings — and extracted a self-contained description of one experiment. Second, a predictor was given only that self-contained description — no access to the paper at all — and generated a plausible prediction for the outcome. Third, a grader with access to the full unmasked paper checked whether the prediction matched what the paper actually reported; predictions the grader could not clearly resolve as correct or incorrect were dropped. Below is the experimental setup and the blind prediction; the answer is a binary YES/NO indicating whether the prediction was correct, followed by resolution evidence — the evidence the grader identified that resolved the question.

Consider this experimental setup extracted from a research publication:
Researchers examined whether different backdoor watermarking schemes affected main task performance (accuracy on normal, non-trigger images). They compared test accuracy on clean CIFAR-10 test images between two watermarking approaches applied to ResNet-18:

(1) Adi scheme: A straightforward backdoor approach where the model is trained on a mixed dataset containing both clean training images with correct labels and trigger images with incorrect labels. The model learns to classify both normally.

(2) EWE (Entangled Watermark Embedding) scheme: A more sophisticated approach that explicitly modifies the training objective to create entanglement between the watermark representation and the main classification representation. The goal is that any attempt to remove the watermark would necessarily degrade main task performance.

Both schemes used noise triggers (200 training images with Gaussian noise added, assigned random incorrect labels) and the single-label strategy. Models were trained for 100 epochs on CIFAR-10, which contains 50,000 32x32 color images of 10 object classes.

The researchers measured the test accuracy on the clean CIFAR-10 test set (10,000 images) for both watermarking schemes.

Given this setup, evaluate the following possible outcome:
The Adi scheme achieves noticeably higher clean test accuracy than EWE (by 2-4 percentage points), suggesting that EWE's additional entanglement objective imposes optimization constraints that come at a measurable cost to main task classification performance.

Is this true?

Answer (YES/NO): NO